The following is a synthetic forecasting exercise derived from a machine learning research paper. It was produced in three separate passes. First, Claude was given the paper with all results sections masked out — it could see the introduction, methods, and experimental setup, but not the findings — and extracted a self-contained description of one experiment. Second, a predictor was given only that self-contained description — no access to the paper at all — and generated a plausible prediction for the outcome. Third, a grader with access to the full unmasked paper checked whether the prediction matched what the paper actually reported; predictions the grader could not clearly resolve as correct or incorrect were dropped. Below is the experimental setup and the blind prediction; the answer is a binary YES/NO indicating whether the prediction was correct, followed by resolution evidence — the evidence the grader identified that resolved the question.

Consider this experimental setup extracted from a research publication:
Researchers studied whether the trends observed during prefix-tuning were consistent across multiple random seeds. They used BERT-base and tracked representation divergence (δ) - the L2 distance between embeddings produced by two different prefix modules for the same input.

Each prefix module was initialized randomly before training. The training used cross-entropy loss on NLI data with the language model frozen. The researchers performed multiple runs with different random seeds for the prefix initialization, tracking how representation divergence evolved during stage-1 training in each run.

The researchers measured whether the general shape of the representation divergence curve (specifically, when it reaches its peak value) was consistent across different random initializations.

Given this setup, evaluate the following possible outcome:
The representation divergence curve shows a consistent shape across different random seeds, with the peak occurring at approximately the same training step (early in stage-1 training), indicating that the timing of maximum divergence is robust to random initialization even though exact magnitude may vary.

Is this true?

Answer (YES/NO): YES